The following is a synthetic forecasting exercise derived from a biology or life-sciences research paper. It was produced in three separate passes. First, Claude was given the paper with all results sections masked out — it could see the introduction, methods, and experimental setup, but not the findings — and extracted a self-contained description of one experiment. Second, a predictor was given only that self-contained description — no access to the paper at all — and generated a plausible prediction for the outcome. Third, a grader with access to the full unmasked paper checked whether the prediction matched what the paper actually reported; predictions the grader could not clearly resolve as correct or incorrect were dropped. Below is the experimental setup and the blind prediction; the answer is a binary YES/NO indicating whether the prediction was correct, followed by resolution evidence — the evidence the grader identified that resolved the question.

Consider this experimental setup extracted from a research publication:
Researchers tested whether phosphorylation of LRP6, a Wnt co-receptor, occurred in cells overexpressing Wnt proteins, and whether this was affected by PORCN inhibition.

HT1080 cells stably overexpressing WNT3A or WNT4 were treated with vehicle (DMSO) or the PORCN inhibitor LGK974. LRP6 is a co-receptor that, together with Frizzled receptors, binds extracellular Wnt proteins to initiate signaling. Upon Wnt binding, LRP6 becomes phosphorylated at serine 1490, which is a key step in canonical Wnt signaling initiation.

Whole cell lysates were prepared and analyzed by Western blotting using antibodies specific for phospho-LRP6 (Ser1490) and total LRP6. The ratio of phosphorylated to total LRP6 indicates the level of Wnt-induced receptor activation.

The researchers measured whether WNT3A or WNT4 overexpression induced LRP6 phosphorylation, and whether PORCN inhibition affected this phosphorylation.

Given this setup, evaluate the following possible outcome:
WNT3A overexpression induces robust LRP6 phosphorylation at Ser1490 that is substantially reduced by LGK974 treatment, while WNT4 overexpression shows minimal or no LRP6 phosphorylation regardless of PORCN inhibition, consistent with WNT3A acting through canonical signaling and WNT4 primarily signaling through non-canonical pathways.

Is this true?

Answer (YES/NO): NO